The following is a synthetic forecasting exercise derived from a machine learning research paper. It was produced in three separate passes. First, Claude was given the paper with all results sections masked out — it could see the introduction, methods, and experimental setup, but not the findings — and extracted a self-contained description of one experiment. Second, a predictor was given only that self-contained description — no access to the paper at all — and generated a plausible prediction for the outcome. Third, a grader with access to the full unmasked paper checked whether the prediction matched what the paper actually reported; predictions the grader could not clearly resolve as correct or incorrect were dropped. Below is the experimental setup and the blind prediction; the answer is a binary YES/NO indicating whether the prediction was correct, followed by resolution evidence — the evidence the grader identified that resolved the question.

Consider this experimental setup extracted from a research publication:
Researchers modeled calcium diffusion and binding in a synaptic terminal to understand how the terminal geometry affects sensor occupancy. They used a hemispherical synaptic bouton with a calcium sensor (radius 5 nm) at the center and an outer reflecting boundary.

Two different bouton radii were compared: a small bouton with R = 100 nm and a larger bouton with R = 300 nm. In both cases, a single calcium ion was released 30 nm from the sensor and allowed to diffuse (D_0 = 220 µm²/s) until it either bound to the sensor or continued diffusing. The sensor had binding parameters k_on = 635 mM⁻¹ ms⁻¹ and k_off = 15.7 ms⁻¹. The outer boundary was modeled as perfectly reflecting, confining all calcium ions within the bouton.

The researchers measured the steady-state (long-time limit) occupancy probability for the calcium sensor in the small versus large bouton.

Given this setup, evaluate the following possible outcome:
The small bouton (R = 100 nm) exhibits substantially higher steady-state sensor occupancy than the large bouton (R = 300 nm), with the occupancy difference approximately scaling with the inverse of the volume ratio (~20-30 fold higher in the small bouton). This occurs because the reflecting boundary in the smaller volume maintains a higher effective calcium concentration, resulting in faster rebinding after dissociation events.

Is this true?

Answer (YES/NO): YES